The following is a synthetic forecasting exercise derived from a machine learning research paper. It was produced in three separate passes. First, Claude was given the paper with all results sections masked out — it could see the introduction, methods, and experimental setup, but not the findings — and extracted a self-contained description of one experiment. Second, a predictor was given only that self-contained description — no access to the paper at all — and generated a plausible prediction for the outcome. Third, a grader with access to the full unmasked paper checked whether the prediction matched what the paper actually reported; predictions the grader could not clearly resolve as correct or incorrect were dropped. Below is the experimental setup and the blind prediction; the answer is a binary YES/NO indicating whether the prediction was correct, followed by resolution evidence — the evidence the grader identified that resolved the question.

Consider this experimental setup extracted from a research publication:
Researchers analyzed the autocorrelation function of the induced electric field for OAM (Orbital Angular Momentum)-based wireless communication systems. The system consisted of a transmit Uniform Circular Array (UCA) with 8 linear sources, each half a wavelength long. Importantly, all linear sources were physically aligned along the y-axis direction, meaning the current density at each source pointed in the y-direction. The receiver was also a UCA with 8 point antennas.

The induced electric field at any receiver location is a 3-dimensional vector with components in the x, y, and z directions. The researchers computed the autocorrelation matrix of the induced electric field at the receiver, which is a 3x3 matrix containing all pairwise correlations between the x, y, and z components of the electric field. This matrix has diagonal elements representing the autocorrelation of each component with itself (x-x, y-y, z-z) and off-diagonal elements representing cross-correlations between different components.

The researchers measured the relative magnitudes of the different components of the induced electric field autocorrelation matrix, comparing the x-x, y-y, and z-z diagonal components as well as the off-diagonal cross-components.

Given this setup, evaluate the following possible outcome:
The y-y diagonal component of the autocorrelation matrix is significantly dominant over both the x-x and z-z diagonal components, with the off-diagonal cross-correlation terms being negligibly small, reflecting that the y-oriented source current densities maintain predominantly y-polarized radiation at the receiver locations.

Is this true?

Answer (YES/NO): YES